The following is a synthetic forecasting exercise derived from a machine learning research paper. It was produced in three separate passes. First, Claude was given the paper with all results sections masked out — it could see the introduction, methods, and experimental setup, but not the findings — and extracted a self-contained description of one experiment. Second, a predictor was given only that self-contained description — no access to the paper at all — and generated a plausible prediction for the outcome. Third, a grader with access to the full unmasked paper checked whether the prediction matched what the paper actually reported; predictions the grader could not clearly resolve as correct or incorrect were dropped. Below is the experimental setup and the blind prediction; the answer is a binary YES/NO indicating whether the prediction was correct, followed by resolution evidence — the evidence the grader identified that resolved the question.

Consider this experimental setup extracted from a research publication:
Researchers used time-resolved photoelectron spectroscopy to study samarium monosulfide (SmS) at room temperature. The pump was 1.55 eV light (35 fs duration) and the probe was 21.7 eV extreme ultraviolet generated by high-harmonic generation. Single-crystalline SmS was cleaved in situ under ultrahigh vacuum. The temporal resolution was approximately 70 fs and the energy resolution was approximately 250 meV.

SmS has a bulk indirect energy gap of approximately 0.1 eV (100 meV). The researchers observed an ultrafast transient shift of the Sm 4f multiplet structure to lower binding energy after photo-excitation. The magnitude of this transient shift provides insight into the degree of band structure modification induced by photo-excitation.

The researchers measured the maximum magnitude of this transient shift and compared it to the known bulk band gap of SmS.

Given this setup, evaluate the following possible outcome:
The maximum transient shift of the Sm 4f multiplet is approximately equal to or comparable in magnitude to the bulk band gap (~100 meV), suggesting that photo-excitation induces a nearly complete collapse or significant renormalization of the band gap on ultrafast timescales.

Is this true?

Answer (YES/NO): NO